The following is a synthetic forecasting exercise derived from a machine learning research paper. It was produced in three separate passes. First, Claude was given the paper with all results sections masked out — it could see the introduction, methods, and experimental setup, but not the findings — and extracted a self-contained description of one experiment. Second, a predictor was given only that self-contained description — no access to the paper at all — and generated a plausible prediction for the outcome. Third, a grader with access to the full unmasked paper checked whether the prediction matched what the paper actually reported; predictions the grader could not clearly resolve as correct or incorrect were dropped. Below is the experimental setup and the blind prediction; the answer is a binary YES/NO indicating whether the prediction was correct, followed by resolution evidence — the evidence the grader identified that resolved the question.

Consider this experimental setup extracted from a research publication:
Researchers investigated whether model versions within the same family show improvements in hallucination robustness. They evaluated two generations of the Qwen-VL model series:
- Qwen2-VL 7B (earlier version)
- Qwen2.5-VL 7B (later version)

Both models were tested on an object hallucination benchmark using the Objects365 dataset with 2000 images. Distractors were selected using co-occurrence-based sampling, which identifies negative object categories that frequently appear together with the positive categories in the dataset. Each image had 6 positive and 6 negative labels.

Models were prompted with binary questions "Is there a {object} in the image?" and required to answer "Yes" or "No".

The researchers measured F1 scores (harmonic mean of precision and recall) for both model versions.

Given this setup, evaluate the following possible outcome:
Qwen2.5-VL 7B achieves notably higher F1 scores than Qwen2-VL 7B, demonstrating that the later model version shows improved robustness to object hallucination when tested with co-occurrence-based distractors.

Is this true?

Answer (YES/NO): NO